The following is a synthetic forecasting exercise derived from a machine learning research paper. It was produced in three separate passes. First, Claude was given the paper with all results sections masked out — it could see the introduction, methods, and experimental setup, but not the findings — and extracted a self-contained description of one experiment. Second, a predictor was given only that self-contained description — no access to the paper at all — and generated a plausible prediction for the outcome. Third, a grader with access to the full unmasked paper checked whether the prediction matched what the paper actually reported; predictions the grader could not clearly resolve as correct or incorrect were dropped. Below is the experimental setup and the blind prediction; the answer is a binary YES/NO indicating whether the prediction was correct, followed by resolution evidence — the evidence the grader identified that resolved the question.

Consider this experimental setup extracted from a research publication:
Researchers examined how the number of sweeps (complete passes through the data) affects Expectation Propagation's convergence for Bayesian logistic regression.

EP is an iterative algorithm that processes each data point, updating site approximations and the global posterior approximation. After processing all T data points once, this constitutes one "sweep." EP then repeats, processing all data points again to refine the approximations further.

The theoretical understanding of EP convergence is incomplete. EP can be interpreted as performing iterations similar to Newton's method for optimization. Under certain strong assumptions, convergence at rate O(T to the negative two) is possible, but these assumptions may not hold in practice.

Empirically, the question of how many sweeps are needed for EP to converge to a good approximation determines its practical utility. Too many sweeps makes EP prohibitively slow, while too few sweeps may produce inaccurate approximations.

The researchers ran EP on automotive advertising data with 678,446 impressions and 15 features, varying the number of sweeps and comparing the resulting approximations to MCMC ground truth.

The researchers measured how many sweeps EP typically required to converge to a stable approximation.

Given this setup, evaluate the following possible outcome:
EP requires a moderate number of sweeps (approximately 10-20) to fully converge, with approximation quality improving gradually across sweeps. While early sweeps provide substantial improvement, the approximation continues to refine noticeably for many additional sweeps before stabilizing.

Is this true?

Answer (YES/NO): NO